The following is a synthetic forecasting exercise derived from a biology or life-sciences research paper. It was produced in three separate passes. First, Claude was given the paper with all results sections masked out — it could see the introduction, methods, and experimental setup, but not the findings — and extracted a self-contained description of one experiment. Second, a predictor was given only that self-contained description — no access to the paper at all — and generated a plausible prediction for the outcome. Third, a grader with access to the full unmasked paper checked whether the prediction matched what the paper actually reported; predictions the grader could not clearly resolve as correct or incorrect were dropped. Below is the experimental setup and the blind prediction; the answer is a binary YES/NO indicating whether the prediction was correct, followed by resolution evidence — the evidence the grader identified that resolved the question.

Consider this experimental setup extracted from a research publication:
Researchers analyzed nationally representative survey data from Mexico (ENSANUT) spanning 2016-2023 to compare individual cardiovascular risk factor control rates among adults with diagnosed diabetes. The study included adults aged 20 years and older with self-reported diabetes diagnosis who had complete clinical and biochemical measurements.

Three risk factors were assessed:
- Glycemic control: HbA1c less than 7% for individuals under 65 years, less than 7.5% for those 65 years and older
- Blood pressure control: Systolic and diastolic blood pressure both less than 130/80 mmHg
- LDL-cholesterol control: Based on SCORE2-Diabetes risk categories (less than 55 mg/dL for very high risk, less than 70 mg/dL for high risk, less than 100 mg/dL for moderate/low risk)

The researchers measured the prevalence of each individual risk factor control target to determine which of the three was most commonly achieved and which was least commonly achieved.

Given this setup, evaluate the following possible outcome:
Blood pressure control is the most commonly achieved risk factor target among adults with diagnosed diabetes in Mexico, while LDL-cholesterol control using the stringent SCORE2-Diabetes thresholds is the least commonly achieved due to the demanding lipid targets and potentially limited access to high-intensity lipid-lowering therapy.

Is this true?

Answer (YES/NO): NO